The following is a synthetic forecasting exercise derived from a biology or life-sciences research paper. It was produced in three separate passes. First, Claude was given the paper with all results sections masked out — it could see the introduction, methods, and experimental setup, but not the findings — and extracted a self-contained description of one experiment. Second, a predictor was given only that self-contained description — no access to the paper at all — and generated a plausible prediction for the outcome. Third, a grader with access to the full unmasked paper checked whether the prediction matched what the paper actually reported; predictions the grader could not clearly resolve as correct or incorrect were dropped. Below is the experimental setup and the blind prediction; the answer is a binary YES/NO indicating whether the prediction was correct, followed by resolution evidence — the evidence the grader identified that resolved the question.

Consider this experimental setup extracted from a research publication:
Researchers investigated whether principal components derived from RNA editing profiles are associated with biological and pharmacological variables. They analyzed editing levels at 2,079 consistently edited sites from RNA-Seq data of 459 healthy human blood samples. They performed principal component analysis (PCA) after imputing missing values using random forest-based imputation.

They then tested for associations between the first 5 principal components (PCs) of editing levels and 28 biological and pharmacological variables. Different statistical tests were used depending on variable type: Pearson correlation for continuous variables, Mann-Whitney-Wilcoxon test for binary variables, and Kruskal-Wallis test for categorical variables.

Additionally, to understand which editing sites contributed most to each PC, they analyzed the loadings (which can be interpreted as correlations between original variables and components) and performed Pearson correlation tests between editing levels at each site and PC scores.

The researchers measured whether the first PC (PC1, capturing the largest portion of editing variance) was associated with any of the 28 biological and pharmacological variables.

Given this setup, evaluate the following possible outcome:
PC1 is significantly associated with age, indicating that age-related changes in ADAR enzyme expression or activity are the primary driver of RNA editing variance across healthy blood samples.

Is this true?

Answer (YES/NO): NO